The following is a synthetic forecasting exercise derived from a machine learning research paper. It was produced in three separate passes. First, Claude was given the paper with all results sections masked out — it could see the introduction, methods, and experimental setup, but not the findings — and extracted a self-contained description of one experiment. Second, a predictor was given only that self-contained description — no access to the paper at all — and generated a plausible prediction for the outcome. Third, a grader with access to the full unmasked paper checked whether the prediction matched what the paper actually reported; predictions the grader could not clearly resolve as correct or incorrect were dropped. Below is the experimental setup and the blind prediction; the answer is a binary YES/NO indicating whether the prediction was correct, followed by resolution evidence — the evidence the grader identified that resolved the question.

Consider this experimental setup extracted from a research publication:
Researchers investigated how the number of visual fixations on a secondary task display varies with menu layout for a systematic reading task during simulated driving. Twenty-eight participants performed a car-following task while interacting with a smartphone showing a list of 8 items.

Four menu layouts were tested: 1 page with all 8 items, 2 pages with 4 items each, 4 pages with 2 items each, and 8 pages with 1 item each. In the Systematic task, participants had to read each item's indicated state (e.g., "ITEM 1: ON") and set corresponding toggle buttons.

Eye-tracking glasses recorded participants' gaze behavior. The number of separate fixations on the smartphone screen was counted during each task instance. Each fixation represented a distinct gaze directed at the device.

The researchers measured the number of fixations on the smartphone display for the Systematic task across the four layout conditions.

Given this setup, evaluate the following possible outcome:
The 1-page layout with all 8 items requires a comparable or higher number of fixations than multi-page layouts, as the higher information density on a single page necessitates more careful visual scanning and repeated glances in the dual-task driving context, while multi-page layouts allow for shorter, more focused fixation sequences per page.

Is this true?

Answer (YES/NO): NO